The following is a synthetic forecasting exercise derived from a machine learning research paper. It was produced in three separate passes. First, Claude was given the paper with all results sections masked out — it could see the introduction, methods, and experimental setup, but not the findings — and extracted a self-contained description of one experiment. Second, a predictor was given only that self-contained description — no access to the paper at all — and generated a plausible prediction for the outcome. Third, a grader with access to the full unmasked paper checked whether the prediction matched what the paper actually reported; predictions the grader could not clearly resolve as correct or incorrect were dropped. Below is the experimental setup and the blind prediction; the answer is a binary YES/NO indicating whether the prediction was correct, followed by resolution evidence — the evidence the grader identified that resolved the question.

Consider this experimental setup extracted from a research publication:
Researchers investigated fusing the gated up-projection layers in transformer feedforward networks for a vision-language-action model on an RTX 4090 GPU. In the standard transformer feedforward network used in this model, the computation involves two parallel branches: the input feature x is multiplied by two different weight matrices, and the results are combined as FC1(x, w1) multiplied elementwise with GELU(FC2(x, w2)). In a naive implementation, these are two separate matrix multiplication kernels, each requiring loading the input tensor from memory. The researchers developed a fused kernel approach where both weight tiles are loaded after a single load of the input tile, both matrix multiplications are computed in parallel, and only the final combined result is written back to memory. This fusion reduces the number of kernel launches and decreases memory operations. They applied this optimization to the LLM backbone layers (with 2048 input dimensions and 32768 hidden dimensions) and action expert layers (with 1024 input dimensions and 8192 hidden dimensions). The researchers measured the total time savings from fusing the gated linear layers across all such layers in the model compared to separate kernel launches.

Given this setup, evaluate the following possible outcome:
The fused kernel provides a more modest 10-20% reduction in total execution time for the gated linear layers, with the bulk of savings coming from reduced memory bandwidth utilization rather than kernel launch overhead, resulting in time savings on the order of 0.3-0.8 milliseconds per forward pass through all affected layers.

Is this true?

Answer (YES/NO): NO